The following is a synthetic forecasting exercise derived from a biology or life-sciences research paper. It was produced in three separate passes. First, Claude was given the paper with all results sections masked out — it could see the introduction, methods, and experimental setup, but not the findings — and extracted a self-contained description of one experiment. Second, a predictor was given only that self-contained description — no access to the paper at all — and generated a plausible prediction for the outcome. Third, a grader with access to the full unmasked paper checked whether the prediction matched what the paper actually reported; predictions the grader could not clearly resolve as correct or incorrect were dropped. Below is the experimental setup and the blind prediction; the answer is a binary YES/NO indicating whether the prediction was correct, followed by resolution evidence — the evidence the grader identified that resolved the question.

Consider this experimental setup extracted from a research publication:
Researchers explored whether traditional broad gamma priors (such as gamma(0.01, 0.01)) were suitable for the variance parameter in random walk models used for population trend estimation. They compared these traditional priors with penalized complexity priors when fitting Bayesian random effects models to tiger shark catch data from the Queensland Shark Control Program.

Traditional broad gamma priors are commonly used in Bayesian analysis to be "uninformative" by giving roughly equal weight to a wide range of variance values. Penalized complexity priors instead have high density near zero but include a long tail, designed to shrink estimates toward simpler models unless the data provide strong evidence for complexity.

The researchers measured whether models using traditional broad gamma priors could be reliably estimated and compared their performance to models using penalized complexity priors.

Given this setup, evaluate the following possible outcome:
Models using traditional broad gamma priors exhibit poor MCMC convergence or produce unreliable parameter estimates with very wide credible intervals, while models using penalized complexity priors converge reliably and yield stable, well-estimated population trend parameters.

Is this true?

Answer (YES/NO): YES